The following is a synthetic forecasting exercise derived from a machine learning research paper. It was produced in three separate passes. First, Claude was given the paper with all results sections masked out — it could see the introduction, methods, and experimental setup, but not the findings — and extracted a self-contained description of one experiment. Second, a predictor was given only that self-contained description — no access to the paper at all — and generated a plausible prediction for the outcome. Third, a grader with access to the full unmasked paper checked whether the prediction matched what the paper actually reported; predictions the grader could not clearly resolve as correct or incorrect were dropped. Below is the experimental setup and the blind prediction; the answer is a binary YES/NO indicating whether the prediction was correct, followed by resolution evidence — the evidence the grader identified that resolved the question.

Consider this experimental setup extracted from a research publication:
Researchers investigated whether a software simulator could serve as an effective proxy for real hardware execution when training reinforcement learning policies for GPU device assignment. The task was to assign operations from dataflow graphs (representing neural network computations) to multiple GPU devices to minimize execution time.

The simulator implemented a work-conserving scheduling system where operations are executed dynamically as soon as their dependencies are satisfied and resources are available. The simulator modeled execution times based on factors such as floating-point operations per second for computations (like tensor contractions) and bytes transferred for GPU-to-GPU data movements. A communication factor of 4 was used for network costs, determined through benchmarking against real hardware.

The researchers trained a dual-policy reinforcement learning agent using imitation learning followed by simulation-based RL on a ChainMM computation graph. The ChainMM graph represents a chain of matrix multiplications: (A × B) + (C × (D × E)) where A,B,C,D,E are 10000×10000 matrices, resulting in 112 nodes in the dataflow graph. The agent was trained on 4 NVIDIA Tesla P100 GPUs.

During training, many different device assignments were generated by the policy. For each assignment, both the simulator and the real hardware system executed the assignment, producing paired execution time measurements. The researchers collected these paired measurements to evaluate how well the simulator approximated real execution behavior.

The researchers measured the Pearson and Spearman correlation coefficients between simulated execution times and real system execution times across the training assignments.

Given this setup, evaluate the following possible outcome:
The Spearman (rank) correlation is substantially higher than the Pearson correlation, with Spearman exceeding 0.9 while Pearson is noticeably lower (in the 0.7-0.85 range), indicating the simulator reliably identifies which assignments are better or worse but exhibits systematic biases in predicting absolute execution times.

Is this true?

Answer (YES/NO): NO